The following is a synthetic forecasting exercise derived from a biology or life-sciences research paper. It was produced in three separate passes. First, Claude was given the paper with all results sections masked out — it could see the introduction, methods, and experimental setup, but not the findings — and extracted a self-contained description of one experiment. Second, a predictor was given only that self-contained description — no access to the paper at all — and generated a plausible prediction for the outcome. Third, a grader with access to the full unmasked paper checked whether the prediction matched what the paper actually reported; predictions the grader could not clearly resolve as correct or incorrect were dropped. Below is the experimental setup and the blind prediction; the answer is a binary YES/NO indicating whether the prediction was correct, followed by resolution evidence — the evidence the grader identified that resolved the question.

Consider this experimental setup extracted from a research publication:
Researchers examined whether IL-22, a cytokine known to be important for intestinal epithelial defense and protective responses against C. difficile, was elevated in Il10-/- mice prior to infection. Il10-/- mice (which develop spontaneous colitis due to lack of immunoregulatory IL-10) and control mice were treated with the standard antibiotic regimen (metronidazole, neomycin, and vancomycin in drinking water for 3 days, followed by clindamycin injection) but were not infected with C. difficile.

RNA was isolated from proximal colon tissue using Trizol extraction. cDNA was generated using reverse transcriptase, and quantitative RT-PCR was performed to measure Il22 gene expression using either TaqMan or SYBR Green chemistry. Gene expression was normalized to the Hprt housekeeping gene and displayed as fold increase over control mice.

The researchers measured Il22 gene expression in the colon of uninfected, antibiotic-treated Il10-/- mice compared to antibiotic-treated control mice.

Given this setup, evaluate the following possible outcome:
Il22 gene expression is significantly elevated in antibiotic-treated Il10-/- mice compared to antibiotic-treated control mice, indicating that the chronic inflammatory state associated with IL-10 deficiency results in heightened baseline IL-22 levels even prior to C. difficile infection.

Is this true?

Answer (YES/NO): YES